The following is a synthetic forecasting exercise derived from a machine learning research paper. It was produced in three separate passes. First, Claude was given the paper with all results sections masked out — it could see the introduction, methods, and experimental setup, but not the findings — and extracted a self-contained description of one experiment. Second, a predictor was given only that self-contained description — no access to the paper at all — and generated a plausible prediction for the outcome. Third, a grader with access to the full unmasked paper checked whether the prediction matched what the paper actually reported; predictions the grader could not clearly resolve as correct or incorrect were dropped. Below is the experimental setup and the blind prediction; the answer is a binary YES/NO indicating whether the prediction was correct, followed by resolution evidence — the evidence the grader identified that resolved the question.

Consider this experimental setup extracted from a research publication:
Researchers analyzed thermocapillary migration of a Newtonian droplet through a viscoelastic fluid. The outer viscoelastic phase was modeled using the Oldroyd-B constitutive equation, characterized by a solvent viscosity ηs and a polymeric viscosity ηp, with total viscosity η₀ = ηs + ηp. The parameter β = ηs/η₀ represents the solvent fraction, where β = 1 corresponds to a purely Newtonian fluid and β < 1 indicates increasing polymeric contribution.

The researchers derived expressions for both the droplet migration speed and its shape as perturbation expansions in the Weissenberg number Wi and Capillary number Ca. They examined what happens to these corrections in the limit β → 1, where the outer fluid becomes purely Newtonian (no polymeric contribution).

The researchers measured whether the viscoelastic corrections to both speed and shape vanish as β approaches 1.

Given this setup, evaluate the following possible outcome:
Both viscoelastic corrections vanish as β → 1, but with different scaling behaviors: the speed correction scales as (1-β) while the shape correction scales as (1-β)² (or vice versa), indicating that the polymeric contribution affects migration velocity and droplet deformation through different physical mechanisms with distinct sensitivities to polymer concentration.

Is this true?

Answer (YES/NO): NO